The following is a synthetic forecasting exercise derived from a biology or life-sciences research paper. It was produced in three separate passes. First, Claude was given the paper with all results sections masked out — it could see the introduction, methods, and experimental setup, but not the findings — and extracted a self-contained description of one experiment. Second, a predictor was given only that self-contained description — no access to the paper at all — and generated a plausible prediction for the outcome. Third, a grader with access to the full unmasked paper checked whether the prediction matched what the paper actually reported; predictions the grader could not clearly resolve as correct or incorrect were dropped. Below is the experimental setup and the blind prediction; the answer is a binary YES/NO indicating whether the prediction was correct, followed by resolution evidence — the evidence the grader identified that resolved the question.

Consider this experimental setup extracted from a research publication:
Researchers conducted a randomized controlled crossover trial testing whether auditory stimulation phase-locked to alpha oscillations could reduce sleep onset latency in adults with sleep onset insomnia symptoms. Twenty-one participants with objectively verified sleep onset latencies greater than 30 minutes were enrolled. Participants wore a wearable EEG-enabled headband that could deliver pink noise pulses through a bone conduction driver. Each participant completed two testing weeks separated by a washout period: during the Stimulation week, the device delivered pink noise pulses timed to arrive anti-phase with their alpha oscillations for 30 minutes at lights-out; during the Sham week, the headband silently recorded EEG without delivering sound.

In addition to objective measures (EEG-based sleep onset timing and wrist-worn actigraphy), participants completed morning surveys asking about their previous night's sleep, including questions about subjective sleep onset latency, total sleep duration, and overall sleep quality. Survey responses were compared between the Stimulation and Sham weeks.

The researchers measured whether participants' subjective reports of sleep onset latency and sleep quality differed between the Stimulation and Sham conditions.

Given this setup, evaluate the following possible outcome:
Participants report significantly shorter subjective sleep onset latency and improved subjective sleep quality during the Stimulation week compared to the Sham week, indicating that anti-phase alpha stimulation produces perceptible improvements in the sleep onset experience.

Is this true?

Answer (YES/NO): NO